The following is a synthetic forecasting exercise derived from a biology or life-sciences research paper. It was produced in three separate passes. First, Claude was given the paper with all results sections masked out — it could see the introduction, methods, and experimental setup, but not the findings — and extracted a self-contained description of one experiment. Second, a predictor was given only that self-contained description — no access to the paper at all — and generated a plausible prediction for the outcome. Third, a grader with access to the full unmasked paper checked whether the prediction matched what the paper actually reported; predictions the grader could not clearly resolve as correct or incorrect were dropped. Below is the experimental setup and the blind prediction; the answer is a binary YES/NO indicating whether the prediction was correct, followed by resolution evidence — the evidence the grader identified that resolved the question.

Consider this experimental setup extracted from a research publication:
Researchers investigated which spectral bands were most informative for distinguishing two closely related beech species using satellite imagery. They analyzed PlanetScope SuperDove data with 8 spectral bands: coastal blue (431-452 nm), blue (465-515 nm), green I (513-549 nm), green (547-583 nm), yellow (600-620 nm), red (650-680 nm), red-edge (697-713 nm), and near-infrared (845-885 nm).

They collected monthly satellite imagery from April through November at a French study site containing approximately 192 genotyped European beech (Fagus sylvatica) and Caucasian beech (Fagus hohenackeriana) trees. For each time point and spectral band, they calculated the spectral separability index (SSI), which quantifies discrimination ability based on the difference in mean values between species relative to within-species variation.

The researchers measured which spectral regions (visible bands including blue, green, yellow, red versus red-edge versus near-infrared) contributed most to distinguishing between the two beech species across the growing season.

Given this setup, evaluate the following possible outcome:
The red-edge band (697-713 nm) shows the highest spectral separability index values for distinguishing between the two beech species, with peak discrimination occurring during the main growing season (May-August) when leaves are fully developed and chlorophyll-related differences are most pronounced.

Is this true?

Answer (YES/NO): NO